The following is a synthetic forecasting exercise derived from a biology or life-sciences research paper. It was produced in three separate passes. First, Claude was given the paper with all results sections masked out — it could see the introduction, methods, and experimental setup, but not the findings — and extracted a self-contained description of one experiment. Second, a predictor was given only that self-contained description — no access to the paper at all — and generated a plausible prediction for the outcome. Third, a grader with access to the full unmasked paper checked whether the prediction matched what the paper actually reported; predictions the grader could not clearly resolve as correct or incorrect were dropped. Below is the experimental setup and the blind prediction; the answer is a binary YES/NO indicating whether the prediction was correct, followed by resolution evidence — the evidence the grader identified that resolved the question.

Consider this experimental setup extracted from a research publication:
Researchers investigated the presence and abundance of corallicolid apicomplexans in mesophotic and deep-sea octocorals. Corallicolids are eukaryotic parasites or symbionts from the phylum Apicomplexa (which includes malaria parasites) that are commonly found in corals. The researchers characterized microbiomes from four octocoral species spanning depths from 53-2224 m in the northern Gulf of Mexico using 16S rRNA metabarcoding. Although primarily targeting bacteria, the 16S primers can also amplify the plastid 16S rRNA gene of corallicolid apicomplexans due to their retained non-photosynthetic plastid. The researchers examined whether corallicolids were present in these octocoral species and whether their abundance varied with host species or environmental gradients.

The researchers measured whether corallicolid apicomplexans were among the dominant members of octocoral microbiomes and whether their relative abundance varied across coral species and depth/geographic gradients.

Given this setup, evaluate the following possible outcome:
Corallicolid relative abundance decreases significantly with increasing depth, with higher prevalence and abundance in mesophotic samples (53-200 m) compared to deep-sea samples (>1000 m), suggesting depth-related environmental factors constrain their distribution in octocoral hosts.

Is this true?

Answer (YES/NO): NO